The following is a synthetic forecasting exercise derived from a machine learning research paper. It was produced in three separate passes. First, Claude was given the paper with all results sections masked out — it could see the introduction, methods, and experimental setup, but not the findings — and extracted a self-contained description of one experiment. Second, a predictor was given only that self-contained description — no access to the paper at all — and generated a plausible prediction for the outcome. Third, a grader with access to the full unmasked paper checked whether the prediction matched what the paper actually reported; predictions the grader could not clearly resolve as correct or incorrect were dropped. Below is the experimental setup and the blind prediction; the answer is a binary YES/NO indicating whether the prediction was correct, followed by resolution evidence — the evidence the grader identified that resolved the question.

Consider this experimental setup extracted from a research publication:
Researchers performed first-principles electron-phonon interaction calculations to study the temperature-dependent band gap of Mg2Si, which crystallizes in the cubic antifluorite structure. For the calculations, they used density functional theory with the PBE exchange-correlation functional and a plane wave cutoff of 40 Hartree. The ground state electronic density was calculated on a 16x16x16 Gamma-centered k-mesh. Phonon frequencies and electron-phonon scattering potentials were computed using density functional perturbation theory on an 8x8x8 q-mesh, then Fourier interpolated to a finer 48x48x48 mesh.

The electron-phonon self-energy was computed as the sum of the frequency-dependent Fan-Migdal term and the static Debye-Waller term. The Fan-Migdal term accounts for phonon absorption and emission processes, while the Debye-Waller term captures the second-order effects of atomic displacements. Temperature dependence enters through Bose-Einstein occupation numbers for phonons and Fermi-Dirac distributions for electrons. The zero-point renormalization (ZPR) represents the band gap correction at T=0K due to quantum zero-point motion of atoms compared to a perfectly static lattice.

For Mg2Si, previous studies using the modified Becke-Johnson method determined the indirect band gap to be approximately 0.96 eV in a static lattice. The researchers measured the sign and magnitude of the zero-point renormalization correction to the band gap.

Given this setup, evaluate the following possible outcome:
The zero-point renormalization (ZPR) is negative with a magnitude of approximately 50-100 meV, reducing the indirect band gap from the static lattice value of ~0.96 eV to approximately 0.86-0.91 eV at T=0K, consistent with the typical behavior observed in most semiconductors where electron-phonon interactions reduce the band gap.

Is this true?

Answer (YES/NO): NO